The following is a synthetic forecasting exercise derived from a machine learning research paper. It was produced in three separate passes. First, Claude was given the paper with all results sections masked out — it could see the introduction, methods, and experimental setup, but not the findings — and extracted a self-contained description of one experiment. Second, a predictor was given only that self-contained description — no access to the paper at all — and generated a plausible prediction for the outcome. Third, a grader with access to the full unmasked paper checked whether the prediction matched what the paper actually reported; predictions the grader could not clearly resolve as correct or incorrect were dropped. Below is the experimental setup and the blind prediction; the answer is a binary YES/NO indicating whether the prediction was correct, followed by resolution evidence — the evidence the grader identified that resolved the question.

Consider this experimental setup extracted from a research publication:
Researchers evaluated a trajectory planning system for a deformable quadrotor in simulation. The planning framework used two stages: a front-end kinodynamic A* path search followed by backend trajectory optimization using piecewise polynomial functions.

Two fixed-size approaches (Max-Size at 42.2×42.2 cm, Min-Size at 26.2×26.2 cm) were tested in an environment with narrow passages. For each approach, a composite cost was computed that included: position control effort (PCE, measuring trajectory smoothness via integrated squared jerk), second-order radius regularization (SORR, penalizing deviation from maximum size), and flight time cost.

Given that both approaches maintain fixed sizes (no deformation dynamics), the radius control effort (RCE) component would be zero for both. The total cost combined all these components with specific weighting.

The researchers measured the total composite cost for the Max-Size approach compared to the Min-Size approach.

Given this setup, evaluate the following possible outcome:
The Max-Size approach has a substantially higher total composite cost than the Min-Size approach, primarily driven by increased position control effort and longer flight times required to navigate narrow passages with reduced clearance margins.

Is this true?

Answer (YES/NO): NO